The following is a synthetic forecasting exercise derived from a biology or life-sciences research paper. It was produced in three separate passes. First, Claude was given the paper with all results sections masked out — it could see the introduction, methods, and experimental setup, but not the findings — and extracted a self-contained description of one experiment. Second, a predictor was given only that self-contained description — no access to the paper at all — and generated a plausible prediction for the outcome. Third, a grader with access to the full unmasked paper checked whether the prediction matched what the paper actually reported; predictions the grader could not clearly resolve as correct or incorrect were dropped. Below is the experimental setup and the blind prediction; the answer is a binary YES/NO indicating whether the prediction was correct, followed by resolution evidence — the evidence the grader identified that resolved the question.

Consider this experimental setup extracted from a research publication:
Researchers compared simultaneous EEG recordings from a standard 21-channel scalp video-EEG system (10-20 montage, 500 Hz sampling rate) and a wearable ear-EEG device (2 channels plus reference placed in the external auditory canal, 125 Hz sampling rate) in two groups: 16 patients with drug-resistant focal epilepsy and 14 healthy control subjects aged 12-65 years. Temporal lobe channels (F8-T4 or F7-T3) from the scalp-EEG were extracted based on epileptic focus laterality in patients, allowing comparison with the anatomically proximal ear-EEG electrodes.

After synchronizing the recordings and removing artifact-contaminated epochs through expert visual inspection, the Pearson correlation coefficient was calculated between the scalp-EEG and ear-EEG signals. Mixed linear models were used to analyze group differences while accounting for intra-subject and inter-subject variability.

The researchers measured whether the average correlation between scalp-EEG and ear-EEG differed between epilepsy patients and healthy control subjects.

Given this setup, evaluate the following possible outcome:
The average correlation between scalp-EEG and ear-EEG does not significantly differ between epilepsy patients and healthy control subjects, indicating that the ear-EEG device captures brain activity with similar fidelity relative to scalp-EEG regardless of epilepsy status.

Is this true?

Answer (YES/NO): YES